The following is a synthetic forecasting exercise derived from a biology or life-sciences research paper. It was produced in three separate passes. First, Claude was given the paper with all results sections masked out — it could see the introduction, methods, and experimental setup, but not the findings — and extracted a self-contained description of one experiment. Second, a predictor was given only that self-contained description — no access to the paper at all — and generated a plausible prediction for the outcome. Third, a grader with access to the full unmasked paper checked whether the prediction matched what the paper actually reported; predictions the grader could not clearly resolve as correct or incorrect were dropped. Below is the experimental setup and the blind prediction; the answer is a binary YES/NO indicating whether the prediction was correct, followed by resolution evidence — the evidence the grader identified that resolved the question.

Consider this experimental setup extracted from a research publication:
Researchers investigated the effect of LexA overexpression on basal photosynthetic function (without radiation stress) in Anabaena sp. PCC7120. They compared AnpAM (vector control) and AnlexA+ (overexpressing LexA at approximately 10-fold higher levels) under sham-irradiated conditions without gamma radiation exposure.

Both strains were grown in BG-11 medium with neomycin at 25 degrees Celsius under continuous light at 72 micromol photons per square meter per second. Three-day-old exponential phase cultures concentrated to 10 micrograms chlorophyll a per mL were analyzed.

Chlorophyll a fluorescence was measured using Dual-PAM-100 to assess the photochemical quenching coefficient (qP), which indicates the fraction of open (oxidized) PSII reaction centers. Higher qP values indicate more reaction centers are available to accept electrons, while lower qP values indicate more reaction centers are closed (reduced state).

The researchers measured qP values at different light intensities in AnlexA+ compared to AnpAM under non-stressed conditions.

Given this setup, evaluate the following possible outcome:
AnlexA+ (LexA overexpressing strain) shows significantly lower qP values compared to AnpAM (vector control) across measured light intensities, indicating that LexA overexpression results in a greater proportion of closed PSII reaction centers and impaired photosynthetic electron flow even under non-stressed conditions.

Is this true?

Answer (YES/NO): NO